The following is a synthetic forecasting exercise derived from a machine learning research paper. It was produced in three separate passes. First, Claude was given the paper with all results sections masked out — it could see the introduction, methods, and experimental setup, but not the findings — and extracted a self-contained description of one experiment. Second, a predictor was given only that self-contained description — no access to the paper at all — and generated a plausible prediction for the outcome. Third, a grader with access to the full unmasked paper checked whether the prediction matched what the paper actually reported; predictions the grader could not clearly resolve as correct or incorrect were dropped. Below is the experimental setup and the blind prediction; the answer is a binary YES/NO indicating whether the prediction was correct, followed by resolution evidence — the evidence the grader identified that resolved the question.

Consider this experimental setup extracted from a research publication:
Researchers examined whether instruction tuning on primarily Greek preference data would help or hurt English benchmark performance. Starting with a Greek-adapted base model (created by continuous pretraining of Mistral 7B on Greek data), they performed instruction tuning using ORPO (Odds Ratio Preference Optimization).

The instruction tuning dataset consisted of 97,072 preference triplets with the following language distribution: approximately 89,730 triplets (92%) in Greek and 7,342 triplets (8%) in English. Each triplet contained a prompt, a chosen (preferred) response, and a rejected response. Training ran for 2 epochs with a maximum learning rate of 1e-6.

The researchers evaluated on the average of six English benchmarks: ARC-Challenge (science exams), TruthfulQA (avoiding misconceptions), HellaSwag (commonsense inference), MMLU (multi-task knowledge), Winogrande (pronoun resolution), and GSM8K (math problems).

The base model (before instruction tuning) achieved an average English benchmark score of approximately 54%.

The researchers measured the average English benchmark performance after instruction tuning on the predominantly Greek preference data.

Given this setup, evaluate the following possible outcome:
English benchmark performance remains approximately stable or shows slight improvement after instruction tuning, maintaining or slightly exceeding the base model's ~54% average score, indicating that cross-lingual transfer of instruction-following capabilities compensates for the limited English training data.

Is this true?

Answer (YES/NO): YES